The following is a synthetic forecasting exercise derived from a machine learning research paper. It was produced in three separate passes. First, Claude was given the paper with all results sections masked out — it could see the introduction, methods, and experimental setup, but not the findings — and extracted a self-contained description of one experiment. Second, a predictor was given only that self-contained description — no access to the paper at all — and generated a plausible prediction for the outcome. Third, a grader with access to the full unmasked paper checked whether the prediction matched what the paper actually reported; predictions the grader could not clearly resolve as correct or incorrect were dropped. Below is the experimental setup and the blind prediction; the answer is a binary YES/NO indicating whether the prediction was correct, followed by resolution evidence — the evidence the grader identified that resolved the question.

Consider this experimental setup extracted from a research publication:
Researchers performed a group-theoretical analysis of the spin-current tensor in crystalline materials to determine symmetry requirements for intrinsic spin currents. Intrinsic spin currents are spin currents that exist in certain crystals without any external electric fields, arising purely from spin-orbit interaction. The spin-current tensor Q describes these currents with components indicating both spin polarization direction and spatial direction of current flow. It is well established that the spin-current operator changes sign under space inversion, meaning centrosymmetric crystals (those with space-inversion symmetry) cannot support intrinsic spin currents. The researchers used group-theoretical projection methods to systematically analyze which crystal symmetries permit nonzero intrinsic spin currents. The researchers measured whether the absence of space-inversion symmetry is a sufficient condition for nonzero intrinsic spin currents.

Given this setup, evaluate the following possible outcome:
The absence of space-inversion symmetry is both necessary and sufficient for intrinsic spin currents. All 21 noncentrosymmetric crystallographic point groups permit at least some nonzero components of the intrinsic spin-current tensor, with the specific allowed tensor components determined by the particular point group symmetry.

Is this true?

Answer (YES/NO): NO